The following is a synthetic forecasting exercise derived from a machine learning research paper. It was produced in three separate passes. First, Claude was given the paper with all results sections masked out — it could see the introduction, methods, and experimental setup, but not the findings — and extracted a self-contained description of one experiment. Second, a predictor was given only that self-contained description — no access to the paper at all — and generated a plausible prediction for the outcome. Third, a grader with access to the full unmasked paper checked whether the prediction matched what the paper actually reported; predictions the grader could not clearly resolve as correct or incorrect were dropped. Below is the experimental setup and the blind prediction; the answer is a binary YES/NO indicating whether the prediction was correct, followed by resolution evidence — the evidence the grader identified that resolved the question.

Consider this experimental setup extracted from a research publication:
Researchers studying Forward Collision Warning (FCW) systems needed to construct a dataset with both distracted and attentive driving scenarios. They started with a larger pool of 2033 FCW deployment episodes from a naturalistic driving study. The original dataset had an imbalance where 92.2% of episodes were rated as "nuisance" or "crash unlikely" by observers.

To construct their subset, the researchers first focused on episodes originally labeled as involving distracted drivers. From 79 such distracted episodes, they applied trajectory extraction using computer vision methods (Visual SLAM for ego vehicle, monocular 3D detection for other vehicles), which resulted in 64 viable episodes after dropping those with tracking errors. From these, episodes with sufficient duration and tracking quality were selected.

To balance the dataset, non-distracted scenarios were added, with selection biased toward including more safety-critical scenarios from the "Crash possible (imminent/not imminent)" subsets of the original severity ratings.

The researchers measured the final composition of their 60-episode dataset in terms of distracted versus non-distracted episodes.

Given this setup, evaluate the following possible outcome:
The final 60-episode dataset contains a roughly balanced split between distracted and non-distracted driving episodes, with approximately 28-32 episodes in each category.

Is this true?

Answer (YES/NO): YES